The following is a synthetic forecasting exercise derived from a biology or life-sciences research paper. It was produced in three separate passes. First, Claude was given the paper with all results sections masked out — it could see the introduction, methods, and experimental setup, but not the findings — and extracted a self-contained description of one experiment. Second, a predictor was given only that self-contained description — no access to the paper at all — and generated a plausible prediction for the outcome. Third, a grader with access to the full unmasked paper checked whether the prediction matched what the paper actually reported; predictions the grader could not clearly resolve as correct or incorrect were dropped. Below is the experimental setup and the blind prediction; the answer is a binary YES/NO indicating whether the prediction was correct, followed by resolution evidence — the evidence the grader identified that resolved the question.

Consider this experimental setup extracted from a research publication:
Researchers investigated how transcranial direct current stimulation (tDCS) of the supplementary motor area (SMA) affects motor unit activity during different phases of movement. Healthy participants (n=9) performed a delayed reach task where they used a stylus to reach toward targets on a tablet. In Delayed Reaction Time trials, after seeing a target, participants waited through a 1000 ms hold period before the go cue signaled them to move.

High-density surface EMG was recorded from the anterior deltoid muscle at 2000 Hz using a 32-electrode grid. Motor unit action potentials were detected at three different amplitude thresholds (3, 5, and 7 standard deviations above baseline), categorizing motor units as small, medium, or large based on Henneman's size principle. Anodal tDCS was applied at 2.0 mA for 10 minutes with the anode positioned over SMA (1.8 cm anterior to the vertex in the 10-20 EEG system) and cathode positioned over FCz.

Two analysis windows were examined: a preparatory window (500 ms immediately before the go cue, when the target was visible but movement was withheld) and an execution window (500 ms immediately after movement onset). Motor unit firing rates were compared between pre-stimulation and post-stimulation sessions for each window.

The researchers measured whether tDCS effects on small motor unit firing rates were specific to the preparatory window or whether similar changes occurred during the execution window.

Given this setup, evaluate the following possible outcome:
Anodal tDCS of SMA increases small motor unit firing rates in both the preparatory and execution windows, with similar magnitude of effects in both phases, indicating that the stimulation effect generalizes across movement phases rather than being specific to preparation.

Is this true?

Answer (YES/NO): NO